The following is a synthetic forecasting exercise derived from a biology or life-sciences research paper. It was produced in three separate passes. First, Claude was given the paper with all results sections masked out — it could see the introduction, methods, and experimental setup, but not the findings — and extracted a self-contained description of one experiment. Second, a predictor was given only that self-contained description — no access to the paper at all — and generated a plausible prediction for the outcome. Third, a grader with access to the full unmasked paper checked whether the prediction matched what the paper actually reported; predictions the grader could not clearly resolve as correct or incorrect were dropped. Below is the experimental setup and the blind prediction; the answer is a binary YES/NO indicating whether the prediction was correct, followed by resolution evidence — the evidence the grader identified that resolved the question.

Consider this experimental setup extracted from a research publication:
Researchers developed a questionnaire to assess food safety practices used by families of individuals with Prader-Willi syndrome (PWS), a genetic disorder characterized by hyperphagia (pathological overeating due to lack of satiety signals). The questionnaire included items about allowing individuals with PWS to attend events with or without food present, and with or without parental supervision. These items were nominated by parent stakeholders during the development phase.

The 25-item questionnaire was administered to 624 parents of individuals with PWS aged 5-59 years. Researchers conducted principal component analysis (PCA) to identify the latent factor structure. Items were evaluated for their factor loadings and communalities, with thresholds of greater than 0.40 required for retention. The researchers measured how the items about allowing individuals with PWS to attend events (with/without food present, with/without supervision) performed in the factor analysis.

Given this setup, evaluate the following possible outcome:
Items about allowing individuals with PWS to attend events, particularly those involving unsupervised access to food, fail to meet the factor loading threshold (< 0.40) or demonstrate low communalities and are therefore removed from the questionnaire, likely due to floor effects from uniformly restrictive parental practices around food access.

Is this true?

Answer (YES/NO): YES